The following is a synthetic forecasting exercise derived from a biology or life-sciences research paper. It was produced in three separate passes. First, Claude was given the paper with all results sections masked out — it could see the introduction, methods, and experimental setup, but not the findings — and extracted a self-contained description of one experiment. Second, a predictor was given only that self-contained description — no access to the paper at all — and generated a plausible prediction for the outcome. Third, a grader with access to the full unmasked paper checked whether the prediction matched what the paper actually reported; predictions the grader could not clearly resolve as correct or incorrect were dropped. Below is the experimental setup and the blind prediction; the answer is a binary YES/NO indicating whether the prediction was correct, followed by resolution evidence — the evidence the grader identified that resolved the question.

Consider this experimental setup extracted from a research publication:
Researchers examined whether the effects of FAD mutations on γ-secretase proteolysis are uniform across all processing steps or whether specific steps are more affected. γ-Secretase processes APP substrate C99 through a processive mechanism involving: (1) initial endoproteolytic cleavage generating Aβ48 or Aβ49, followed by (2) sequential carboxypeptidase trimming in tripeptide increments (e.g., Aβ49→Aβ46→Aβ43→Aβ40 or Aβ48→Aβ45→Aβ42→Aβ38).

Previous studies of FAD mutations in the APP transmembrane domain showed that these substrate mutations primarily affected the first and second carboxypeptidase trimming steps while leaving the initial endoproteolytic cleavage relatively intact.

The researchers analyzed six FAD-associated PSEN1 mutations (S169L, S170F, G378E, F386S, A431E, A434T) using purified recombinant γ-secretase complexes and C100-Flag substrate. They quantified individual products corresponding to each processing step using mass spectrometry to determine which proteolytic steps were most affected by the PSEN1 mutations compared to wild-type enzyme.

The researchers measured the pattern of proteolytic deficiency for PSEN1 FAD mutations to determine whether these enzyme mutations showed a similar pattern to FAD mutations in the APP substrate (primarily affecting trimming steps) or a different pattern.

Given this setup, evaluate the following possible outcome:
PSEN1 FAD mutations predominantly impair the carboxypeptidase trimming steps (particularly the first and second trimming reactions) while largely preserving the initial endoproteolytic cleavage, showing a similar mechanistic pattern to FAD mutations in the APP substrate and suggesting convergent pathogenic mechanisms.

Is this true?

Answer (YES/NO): NO